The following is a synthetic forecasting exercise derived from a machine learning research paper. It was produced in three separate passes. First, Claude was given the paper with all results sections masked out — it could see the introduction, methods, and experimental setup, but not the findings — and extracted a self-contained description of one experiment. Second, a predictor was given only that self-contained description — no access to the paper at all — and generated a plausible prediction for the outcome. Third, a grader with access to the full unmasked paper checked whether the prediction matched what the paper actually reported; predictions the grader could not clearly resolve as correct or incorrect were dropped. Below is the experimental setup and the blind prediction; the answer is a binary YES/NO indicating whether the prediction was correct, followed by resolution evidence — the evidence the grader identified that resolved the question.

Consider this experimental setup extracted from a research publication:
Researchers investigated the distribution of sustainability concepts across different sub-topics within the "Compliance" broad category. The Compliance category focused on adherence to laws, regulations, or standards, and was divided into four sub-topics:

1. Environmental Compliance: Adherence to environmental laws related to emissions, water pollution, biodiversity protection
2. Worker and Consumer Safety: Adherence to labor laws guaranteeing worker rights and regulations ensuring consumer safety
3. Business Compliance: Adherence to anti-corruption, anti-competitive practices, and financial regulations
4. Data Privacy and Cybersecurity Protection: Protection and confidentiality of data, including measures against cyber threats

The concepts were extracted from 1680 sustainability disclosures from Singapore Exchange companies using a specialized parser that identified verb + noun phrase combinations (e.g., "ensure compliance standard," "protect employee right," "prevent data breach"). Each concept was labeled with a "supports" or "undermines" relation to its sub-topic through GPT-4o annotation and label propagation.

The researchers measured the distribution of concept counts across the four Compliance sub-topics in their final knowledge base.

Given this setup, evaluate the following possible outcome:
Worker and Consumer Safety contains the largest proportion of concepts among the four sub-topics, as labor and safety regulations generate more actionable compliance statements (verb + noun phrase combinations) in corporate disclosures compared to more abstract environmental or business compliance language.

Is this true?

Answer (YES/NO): YES